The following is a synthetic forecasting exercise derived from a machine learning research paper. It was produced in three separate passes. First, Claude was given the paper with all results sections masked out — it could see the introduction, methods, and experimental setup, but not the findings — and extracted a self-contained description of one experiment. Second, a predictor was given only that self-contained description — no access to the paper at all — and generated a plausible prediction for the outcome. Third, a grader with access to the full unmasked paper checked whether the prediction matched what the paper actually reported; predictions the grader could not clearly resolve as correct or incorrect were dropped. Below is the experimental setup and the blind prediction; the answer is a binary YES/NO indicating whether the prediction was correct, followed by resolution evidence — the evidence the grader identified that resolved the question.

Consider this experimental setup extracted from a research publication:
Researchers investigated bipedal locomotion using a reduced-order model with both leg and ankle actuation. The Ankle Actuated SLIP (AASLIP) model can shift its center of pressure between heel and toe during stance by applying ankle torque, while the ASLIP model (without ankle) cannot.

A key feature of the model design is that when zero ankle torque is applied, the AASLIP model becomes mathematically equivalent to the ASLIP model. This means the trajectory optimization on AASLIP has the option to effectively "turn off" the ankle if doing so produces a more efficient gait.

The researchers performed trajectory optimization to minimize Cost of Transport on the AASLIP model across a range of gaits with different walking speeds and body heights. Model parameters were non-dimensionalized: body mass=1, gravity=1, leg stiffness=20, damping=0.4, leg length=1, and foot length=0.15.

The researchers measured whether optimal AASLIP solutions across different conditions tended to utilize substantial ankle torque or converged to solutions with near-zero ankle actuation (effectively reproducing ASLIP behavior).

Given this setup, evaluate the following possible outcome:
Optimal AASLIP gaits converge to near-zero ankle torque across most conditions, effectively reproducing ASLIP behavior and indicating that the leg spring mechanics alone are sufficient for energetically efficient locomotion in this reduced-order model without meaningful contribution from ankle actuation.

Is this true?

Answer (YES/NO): YES